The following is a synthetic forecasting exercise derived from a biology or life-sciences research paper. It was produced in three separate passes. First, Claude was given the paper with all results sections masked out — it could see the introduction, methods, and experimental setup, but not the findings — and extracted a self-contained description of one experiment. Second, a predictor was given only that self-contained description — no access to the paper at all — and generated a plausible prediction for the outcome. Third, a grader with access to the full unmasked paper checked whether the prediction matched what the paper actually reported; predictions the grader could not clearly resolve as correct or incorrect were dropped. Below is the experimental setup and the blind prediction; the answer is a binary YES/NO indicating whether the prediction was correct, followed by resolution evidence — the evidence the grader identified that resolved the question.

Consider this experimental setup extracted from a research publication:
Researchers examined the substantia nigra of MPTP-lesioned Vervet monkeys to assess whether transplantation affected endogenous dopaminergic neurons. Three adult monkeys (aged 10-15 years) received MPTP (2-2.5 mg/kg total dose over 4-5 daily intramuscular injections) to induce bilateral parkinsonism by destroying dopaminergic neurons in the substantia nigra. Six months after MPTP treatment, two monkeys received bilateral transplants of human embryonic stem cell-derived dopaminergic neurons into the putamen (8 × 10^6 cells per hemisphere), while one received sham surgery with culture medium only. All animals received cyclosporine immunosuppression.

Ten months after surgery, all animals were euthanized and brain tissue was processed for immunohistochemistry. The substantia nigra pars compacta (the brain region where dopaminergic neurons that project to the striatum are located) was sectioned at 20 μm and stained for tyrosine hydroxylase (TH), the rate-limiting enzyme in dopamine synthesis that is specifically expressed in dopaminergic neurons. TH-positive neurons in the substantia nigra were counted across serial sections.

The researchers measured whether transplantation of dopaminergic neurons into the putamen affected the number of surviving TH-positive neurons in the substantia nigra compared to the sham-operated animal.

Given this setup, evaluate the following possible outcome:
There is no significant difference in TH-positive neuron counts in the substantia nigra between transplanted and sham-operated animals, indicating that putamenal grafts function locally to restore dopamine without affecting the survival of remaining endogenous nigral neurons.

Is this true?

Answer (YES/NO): YES